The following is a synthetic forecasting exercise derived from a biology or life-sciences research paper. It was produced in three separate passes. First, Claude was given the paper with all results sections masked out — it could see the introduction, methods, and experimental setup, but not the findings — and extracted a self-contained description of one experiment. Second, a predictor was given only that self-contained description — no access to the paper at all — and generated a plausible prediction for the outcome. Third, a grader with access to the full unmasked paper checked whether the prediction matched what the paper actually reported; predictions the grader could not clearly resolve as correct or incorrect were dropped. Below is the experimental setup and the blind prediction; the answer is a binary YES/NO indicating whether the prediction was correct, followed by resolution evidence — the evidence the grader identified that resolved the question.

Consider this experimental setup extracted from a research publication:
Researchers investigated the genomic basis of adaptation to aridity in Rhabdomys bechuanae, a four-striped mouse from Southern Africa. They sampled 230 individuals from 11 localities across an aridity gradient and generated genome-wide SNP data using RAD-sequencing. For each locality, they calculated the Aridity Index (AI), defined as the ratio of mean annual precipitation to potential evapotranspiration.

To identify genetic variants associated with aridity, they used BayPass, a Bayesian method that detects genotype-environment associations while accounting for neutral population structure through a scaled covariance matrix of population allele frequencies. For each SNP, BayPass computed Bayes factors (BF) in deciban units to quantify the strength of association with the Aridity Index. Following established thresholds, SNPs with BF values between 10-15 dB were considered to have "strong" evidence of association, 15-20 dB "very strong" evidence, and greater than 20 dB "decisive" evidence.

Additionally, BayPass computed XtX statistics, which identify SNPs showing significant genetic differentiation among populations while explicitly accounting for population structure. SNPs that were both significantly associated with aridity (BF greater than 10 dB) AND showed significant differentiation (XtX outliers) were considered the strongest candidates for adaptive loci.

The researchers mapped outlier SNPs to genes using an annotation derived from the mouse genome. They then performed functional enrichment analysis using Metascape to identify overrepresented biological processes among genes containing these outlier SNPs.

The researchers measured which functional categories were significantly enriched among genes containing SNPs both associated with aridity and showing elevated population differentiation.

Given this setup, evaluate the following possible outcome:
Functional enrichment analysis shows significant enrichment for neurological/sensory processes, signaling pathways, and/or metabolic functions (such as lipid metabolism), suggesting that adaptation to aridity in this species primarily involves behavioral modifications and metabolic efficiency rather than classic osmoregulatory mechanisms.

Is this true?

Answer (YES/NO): NO